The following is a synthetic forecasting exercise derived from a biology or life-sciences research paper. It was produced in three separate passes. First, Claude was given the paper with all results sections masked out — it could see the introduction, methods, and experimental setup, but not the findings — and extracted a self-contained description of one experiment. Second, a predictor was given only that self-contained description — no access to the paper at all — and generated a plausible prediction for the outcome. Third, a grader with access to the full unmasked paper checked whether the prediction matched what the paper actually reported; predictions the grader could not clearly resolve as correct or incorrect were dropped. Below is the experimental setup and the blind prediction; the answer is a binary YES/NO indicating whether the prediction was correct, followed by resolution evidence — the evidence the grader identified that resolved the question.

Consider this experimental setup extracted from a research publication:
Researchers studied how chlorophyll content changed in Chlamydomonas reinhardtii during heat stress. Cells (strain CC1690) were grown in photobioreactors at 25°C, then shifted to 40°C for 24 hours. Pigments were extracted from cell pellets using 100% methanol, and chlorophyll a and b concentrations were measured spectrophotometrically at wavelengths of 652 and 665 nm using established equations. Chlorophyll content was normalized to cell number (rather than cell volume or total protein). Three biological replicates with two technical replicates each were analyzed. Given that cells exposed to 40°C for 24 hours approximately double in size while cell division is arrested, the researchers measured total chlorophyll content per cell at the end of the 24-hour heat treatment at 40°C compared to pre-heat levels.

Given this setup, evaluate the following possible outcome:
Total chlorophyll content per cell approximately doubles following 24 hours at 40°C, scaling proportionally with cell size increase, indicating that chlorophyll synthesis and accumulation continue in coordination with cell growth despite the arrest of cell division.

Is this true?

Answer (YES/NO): NO